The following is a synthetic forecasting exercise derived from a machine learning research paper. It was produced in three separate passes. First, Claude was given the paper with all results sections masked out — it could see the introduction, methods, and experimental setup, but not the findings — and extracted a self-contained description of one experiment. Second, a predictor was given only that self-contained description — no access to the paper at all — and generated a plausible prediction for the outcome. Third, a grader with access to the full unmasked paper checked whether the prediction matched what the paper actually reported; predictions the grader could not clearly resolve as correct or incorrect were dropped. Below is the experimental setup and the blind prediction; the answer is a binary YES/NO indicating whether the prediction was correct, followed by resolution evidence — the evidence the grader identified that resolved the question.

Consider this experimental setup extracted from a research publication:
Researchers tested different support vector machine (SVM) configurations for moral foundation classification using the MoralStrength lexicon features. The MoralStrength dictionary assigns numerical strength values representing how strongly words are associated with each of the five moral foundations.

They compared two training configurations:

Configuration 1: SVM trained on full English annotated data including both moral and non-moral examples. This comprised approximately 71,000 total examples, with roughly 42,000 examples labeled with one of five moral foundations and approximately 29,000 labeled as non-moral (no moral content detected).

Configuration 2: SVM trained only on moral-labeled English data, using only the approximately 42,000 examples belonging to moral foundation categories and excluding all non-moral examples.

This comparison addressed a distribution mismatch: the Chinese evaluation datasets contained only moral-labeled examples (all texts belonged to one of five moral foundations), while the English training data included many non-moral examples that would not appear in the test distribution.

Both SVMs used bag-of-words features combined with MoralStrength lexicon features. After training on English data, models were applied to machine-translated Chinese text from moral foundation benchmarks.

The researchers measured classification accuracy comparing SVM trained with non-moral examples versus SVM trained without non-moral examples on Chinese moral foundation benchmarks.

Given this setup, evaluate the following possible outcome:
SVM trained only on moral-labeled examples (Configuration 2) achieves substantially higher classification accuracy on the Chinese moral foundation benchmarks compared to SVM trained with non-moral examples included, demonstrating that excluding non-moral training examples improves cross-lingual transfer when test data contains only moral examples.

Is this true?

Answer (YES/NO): NO